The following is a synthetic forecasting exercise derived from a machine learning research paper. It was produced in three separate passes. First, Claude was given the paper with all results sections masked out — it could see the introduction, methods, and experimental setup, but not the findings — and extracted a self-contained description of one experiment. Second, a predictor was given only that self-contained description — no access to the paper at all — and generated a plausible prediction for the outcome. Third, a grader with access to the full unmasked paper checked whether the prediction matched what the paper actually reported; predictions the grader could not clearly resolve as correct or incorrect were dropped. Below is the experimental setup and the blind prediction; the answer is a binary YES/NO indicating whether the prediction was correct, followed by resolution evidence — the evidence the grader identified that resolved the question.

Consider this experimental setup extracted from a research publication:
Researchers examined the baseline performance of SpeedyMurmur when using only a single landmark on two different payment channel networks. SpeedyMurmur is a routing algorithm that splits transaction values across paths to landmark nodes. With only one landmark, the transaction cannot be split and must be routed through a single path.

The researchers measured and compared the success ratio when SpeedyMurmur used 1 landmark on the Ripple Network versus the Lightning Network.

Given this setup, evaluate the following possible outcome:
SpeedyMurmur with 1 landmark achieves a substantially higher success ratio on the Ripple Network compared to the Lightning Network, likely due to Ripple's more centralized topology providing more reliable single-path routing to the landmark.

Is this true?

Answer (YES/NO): NO